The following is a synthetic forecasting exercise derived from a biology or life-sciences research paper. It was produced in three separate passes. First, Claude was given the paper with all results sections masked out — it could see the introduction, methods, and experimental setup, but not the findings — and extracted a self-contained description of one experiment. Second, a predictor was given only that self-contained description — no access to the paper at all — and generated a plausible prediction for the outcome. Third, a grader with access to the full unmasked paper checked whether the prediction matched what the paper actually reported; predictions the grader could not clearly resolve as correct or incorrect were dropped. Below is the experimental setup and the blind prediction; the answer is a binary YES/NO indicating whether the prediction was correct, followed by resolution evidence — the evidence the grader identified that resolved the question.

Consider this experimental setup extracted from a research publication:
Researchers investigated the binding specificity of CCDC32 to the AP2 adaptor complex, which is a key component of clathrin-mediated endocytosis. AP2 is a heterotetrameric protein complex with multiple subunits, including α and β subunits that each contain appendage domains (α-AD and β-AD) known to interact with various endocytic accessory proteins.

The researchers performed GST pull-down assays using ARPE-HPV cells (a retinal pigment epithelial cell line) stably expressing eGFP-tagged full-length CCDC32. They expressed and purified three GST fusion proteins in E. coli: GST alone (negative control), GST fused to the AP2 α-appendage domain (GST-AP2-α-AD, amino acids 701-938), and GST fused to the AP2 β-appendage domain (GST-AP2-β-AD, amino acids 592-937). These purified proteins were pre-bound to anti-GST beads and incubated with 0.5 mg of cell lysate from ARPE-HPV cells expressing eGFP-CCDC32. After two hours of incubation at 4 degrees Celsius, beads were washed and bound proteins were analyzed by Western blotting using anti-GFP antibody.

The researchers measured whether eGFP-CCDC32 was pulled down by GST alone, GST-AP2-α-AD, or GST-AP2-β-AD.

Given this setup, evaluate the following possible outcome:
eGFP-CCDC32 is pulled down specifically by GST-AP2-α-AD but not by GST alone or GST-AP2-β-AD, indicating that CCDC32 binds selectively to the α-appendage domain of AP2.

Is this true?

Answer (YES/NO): YES